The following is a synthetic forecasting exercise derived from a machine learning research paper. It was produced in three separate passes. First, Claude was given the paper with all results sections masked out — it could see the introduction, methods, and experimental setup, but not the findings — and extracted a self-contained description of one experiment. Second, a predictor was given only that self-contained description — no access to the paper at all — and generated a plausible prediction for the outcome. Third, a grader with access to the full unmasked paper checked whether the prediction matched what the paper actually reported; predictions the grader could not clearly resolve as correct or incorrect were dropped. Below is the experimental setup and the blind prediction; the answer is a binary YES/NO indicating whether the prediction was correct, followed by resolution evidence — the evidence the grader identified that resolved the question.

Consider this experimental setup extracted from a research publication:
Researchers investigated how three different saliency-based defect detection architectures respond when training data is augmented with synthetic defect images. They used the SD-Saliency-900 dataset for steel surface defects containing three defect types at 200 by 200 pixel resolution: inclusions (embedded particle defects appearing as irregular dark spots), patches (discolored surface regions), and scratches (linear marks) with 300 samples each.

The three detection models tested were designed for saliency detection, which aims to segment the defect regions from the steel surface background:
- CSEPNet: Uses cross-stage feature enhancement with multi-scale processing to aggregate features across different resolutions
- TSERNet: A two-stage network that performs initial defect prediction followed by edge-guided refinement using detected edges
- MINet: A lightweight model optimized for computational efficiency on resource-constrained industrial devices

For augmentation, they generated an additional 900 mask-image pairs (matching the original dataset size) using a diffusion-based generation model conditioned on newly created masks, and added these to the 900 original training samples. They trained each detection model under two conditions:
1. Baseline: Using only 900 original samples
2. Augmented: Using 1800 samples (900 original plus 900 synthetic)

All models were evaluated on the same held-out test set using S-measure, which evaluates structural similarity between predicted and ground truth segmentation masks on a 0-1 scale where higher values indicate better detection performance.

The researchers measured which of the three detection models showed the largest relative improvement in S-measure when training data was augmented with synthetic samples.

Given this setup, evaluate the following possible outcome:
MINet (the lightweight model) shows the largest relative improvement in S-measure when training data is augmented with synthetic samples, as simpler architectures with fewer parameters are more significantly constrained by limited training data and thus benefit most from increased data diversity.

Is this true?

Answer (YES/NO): NO